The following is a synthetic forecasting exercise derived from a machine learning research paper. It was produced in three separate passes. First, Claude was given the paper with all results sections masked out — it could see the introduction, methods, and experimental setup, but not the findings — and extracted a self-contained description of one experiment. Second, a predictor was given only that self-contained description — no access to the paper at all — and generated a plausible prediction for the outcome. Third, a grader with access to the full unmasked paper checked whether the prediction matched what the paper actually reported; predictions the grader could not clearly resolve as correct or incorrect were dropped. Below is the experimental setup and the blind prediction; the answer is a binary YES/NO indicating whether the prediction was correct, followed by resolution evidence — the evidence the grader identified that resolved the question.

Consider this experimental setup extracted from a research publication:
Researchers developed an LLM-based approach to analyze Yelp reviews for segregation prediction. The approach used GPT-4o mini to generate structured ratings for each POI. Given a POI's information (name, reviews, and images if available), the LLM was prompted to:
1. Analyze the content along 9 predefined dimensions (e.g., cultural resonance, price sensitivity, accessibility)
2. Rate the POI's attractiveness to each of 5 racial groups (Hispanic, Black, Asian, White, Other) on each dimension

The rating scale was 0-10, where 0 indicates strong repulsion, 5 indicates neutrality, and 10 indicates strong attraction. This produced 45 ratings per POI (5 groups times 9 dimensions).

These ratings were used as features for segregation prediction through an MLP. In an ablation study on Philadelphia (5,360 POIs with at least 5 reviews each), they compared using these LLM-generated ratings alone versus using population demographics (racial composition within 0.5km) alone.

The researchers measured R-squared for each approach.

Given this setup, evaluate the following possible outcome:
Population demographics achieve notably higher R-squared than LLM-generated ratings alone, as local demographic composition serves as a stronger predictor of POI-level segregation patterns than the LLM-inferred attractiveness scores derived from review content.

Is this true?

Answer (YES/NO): YES